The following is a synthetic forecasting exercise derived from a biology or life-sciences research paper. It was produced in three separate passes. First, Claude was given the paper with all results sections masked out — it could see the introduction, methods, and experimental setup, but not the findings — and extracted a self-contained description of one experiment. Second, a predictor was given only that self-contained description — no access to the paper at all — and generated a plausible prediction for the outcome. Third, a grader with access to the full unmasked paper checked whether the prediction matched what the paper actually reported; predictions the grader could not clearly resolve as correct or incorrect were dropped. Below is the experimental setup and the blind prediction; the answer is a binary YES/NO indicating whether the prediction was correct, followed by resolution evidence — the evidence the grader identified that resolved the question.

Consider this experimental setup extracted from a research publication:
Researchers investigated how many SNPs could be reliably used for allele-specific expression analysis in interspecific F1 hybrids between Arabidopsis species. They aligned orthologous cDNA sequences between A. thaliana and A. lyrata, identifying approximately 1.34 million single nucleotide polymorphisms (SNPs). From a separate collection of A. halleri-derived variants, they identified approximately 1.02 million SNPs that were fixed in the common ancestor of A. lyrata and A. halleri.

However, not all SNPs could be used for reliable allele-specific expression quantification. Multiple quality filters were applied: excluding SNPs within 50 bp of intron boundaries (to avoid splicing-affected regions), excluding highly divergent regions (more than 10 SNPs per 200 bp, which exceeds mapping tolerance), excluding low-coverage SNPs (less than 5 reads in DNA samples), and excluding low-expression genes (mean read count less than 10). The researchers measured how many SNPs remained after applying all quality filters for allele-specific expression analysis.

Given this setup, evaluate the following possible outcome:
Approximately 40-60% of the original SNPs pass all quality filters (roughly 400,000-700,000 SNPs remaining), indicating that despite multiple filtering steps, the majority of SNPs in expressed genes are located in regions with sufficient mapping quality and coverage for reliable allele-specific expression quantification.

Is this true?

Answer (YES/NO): NO